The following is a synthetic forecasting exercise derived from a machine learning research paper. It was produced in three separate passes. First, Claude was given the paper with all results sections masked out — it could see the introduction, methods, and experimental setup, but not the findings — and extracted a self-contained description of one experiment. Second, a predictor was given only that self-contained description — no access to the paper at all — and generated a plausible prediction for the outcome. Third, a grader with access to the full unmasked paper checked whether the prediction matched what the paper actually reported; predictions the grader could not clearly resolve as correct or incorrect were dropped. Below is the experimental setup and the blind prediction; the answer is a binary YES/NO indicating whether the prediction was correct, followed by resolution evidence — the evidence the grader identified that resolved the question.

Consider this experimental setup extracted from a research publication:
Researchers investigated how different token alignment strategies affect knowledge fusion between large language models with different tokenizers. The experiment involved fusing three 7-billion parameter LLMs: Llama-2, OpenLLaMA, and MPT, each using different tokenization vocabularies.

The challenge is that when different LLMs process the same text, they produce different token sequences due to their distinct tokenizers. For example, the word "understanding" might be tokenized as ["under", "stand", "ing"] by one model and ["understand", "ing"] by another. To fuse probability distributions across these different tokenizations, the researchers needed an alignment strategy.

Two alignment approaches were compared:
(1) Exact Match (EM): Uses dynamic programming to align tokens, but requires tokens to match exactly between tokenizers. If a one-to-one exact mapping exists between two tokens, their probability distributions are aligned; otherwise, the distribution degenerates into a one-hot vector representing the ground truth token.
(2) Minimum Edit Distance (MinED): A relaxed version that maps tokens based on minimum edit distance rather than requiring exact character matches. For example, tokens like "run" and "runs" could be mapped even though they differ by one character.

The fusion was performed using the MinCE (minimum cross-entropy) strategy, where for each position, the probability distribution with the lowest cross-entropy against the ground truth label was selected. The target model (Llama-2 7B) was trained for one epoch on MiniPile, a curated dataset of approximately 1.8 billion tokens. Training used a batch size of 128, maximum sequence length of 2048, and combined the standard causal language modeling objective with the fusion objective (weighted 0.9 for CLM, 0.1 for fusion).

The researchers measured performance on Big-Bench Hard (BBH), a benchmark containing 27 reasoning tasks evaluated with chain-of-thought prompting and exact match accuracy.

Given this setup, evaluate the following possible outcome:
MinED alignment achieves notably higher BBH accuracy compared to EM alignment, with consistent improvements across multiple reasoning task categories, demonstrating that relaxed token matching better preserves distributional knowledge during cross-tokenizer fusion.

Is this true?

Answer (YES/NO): NO